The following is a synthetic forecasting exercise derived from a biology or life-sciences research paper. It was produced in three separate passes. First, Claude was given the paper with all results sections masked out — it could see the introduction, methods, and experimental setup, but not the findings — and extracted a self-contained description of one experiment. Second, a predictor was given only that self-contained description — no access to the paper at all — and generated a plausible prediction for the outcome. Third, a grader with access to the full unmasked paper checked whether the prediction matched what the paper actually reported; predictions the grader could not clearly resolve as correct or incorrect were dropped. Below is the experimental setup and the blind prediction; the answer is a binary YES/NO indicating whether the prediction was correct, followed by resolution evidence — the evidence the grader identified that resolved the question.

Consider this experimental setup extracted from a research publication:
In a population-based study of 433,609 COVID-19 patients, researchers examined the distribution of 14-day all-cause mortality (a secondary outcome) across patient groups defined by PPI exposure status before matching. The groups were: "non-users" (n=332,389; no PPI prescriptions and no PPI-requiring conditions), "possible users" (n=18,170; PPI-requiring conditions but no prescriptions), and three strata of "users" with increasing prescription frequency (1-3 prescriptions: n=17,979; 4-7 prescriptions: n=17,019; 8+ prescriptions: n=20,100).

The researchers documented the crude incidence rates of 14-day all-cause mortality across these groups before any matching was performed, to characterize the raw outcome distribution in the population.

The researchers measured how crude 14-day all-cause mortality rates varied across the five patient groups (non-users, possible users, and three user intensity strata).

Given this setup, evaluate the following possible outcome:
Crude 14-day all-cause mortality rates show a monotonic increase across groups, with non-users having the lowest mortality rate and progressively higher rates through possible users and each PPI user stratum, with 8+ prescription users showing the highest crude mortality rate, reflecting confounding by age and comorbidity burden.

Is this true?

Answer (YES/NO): YES